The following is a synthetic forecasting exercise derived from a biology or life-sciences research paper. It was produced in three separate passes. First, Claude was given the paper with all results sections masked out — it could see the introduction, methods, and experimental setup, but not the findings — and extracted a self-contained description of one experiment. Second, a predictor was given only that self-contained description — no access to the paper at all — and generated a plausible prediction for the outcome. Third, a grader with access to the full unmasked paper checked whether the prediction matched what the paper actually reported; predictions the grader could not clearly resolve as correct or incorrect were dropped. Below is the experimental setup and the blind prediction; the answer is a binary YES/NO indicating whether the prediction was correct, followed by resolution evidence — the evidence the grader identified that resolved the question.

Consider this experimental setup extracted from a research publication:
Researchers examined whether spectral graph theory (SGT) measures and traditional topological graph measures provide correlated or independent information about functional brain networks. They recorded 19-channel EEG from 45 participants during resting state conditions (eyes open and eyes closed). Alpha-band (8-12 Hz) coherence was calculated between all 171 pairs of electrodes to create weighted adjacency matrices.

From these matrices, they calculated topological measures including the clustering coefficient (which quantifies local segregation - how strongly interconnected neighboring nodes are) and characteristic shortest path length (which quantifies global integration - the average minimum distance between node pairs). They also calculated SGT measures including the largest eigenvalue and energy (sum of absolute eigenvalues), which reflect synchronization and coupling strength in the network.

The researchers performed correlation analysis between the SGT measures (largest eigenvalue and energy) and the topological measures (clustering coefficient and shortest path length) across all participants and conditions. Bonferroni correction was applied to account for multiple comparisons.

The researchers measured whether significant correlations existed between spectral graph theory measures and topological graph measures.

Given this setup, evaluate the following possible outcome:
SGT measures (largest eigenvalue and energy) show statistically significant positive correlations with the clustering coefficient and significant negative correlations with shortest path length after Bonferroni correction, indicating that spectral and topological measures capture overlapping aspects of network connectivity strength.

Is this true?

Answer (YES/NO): NO